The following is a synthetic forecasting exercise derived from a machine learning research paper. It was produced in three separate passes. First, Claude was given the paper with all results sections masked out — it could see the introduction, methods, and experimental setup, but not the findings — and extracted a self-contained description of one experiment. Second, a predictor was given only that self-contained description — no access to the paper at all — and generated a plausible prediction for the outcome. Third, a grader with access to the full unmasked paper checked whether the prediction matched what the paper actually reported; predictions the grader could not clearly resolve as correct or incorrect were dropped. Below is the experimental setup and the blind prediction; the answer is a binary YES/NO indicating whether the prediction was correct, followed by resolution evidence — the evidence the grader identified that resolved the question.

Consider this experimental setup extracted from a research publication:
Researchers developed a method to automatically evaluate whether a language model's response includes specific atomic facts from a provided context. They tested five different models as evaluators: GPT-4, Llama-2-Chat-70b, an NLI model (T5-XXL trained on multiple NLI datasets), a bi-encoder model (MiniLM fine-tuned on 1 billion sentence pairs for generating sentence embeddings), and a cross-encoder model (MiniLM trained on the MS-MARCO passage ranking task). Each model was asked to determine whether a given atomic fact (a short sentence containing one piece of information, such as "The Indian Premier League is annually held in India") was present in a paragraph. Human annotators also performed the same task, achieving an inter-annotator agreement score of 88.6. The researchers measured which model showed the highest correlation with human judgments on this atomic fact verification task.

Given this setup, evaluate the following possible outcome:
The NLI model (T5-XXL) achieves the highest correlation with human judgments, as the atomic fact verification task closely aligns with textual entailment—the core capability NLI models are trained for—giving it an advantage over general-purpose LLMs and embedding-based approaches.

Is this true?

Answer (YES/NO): NO